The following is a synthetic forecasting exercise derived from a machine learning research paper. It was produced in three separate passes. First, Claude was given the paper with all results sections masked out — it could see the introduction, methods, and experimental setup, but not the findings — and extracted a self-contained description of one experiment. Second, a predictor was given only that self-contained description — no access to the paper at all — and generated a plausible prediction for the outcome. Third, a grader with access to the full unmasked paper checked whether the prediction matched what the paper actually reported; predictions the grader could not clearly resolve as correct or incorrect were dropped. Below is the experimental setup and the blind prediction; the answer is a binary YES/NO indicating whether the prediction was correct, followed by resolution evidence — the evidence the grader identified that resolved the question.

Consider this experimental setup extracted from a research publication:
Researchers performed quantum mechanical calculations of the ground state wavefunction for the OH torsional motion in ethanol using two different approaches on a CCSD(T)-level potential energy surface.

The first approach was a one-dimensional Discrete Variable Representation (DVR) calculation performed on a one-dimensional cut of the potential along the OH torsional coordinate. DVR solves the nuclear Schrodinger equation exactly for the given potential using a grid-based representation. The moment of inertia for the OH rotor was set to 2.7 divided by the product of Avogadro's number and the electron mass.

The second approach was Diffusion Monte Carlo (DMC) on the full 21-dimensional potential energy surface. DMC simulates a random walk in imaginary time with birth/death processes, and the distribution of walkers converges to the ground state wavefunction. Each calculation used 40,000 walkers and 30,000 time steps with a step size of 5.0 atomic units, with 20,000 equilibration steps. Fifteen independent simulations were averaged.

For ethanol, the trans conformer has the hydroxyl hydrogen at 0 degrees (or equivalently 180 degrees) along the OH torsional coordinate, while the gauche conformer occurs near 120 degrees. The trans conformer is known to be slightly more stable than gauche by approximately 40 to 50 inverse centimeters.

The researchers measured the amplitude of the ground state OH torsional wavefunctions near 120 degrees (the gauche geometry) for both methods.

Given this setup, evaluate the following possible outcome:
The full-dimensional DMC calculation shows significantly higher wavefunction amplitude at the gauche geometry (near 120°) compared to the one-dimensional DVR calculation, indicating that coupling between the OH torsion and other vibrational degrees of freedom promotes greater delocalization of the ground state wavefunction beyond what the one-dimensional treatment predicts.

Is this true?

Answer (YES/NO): NO